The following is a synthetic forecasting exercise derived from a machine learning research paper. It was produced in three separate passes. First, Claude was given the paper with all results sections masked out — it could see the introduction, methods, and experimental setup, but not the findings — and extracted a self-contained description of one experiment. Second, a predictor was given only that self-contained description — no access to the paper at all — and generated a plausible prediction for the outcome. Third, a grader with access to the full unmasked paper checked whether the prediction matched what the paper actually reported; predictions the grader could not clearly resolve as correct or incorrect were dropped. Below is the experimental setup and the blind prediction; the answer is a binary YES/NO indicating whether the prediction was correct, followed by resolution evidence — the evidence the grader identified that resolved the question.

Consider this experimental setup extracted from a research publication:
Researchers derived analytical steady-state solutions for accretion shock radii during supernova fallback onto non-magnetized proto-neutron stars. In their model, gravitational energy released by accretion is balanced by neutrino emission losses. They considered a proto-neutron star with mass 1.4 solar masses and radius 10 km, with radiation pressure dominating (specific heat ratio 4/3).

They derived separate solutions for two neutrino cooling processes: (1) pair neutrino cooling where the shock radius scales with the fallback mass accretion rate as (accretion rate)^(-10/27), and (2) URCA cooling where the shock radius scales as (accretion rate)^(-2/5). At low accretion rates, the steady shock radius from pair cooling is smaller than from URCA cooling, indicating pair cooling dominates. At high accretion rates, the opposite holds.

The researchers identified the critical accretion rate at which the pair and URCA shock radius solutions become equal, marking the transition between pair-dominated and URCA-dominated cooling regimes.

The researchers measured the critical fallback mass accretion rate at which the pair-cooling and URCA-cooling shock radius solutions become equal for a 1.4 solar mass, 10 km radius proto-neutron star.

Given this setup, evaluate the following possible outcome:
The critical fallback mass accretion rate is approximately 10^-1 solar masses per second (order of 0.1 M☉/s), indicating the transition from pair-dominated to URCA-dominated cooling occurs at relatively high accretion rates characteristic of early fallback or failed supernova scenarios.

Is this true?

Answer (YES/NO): NO